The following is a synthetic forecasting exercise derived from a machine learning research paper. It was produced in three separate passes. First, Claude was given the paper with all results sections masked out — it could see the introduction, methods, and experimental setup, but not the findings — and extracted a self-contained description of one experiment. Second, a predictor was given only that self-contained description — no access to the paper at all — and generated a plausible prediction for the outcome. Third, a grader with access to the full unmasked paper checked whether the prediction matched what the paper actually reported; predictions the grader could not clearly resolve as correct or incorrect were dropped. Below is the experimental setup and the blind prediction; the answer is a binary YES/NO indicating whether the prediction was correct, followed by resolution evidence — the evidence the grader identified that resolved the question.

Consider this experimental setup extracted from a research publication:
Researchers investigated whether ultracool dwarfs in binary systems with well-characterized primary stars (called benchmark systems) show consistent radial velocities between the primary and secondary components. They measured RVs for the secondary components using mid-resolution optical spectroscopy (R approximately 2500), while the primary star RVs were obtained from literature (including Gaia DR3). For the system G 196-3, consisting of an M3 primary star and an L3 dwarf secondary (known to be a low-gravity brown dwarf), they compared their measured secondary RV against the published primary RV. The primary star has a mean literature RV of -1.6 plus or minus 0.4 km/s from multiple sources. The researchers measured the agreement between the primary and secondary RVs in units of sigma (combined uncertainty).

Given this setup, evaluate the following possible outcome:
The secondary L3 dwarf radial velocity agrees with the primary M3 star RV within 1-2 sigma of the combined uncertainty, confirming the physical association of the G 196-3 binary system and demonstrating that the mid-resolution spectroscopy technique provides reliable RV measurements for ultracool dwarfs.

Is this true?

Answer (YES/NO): NO